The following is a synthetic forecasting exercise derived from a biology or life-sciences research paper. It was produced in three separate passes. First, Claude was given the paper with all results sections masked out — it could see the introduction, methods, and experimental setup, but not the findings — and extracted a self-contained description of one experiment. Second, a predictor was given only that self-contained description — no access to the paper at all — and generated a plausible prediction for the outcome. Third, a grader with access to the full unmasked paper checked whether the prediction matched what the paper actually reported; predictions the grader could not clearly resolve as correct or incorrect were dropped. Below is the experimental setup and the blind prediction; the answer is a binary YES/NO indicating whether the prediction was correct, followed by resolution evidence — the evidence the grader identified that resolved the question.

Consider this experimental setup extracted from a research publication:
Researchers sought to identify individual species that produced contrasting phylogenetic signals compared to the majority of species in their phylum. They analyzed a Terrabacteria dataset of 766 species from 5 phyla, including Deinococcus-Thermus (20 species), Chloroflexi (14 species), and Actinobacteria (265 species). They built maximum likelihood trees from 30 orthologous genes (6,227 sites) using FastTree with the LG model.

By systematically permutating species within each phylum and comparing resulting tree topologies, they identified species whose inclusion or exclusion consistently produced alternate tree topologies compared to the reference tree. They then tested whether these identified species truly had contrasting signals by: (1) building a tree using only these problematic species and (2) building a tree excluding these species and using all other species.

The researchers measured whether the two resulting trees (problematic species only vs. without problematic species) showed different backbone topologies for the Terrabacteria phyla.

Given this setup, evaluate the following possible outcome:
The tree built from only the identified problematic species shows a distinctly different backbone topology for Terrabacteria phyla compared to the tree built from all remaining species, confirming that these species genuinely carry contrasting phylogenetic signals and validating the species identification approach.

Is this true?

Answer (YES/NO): YES